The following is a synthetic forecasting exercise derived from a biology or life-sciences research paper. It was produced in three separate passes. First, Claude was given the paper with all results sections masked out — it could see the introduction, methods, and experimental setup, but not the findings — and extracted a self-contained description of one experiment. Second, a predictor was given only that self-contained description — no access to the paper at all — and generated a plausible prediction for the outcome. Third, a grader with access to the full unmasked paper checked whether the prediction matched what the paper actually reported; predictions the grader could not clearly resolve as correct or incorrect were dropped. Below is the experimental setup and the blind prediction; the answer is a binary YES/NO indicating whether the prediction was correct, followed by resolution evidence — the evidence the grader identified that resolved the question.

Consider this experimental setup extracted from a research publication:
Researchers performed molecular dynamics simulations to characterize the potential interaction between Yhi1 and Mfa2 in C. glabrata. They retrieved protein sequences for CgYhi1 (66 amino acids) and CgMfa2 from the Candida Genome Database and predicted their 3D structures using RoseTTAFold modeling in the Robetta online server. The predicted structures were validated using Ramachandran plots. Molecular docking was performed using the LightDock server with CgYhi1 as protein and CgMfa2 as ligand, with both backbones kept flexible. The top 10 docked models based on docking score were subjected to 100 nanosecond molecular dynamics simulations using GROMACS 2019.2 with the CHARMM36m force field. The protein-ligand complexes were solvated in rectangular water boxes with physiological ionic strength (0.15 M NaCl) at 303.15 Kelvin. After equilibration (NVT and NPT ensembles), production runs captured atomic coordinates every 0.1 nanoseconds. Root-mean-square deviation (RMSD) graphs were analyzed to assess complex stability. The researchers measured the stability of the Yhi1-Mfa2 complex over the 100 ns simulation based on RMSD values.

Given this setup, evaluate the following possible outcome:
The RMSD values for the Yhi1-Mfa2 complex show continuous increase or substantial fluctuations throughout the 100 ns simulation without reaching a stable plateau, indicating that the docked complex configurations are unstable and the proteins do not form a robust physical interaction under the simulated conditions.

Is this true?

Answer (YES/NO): NO